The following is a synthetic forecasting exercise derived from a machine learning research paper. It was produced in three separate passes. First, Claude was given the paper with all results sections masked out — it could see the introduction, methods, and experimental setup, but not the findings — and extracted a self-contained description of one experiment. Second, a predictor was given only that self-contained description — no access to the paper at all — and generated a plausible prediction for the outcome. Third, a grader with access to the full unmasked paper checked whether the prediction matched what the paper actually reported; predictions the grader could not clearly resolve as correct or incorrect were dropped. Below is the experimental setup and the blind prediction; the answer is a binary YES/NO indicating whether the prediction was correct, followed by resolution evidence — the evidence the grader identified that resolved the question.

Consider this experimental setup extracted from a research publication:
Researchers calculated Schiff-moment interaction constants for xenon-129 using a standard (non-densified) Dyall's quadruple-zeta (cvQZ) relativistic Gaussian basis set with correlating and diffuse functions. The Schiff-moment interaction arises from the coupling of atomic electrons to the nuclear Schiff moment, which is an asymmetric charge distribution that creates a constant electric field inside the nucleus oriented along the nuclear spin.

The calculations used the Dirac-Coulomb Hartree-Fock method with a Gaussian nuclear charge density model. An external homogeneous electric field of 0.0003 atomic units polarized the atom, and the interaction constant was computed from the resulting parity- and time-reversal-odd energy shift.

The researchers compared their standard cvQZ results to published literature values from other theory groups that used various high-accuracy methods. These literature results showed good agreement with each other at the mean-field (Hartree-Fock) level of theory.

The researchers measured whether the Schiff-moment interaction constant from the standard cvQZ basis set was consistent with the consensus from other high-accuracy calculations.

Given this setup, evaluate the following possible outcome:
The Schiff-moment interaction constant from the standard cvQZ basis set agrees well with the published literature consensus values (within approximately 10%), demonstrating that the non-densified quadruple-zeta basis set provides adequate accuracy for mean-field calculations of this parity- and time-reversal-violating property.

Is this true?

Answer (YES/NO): NO